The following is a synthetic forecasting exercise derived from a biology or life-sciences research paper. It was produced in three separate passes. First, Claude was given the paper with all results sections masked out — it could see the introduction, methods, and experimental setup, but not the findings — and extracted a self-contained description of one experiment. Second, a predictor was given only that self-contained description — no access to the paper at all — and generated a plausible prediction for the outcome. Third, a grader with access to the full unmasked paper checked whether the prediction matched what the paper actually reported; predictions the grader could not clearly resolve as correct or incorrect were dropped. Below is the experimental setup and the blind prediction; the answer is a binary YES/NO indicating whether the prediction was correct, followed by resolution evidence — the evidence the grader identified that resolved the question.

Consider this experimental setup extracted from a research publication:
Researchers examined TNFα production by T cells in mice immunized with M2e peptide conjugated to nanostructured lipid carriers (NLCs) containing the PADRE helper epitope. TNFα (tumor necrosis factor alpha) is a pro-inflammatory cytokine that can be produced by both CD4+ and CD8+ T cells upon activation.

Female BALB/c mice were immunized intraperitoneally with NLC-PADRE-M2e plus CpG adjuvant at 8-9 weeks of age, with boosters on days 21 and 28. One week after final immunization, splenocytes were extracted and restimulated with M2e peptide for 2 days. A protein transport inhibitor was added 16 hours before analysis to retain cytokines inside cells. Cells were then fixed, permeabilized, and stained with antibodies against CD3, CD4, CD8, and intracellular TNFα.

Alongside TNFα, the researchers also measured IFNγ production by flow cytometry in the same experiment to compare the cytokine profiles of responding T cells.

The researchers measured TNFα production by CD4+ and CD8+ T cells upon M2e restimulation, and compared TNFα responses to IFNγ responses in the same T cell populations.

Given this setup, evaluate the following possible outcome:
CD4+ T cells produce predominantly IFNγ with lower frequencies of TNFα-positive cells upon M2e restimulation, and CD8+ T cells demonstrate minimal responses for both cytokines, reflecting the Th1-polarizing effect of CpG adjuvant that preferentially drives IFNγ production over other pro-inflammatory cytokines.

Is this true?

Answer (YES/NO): NO